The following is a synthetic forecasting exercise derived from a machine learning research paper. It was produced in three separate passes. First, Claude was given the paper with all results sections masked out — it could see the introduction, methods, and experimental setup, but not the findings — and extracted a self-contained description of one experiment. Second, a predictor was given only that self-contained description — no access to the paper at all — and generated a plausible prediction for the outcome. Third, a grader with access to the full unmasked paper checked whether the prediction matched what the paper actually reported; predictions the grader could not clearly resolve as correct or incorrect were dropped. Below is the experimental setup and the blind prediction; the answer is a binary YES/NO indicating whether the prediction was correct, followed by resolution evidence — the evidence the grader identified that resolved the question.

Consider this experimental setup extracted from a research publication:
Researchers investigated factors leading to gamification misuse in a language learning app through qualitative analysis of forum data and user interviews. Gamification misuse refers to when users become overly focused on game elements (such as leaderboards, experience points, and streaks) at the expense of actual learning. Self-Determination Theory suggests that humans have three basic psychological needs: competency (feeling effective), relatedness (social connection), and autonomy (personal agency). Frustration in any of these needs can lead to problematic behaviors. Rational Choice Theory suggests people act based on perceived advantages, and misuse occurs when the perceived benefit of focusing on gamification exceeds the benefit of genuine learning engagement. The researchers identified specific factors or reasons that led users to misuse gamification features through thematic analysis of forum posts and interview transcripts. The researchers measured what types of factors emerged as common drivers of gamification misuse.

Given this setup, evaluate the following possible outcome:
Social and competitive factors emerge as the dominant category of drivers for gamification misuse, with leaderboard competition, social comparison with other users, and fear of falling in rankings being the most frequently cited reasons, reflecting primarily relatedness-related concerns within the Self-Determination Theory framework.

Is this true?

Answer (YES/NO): NO